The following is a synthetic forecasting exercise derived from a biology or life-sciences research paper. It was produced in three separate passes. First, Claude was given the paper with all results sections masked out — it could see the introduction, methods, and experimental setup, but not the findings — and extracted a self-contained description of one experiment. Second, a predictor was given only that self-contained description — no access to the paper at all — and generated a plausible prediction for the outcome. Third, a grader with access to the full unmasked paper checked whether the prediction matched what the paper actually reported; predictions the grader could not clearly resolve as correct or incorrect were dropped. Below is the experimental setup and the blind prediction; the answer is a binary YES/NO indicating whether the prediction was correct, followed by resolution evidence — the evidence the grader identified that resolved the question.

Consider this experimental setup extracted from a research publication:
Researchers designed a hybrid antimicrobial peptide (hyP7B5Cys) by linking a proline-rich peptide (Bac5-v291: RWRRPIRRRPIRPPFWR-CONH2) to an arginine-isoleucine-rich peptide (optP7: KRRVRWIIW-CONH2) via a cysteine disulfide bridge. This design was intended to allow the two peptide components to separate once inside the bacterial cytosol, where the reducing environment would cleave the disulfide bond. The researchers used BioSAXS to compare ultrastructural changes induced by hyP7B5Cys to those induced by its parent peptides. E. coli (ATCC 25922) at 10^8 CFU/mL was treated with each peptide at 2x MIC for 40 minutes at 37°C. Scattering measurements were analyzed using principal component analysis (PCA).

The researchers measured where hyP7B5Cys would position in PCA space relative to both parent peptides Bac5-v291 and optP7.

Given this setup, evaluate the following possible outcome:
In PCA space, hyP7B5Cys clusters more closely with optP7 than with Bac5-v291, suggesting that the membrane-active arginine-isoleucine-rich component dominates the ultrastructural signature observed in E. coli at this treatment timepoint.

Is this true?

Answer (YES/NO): YES